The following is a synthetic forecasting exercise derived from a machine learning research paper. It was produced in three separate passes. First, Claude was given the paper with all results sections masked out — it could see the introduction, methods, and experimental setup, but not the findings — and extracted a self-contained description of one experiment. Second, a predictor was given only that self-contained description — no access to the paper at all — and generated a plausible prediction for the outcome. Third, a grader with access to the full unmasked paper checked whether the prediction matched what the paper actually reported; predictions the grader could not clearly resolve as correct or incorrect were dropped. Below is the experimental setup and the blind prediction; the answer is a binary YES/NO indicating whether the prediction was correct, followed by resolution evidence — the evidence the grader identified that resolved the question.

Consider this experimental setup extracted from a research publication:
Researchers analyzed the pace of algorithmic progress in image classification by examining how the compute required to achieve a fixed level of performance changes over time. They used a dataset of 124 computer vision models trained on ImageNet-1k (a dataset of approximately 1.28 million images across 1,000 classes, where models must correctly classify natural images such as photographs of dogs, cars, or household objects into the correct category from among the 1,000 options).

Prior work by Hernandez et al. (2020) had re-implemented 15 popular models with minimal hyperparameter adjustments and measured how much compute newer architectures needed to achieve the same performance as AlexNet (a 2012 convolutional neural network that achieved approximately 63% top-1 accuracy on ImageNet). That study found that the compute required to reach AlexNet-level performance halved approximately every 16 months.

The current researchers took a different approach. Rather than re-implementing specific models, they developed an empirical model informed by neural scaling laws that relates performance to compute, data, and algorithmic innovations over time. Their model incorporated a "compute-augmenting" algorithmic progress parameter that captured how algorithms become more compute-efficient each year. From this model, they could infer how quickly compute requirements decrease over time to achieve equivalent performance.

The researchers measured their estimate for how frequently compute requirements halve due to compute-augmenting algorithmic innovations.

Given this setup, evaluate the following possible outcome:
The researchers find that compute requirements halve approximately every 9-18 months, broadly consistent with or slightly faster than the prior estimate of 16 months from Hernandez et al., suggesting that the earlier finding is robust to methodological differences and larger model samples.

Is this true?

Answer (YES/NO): YES